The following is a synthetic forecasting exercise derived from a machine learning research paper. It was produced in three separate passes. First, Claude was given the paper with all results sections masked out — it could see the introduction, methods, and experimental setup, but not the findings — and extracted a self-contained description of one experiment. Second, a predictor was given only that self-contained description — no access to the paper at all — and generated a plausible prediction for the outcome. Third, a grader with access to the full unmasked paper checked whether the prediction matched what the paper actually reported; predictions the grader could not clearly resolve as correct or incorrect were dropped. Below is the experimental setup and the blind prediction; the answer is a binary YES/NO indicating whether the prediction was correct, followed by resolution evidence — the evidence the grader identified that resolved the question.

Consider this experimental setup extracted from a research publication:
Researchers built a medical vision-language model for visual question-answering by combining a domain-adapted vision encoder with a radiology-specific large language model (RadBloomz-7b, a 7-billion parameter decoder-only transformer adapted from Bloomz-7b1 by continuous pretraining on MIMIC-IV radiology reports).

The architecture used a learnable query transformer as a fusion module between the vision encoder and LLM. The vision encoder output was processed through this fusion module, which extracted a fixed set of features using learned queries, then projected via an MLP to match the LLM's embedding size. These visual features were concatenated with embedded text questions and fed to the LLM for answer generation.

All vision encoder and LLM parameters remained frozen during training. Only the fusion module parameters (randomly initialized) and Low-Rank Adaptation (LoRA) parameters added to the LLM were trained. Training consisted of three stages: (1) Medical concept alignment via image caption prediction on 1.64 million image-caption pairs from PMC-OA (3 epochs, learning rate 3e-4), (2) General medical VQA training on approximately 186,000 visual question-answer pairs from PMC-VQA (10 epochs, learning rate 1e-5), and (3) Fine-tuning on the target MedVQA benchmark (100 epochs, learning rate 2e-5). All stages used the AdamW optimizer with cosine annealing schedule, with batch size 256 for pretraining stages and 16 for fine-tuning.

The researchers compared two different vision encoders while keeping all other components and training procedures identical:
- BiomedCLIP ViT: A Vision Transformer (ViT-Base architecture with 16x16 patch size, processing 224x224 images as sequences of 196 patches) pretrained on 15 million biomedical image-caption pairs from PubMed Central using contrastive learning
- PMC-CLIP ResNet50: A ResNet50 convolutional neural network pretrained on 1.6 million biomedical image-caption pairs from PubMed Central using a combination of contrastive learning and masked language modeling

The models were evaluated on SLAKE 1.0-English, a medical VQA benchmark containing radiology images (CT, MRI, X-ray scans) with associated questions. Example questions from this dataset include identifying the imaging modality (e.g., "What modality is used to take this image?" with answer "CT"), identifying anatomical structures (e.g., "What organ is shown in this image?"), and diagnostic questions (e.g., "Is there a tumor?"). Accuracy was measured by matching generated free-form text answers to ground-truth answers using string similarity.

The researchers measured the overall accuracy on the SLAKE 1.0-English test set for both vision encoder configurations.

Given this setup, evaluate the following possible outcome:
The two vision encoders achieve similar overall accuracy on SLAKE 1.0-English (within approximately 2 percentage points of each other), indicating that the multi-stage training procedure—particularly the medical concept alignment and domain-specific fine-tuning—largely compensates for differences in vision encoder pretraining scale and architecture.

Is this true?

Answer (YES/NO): NO